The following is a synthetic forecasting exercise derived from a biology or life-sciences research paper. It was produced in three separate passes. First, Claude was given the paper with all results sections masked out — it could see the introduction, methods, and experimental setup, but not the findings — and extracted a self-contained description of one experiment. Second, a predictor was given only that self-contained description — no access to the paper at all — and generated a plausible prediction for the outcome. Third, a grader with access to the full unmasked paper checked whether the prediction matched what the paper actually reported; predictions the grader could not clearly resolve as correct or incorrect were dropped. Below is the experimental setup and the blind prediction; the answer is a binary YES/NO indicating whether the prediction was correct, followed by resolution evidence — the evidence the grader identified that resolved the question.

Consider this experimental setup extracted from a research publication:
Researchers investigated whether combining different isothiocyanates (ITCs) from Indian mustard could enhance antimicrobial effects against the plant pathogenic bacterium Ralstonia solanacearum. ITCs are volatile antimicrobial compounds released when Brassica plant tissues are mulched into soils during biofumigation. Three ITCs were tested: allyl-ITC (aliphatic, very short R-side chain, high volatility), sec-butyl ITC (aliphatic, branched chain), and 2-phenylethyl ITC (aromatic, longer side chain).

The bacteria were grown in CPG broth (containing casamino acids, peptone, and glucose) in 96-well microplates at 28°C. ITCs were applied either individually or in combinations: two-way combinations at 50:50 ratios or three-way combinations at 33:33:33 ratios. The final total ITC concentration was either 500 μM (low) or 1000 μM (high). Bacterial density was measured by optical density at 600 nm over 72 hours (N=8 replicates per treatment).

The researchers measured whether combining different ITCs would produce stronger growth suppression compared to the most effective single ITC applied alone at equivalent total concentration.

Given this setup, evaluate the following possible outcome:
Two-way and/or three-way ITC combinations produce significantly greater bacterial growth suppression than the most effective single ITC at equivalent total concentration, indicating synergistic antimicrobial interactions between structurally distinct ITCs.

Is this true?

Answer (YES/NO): NO